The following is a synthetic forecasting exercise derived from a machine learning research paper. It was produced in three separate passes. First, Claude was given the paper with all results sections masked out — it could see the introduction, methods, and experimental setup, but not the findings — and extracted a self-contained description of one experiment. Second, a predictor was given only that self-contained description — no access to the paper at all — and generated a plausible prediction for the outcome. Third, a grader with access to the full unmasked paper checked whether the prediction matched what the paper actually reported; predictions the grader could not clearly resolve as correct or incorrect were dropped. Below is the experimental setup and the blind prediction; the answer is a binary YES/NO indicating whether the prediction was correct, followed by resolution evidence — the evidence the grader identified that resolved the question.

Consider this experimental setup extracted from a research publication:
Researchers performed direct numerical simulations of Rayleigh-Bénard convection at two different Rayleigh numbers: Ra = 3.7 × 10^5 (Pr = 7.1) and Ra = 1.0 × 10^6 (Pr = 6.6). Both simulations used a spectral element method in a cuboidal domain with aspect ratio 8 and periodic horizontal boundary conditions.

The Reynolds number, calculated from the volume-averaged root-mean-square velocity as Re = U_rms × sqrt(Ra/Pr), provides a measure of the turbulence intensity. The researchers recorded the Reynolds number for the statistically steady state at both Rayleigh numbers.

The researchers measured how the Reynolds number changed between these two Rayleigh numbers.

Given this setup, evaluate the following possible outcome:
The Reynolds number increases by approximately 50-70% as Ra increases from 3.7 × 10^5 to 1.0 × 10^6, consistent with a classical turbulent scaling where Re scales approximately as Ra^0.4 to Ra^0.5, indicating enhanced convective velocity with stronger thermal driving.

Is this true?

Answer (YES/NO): NO